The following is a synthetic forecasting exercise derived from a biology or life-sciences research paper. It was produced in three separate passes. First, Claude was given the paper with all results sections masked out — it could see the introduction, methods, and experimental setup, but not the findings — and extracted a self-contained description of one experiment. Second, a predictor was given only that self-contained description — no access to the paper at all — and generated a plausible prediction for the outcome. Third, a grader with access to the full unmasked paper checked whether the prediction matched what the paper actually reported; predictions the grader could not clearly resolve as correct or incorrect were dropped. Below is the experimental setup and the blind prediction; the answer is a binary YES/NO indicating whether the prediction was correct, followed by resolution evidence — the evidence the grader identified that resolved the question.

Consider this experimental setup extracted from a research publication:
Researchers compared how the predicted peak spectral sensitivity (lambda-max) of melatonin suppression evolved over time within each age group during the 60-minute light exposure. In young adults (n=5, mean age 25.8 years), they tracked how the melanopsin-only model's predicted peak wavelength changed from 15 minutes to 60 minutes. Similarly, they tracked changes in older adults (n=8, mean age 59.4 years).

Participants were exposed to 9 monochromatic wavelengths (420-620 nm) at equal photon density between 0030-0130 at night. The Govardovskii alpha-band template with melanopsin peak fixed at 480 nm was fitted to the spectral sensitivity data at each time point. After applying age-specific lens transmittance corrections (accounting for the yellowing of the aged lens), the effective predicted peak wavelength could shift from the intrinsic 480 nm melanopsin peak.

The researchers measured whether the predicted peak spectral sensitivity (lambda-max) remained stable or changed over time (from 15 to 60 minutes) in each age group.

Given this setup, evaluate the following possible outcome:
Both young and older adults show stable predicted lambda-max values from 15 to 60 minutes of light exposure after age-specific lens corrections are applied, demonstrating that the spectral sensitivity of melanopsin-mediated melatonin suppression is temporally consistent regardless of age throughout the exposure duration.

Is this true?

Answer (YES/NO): NO